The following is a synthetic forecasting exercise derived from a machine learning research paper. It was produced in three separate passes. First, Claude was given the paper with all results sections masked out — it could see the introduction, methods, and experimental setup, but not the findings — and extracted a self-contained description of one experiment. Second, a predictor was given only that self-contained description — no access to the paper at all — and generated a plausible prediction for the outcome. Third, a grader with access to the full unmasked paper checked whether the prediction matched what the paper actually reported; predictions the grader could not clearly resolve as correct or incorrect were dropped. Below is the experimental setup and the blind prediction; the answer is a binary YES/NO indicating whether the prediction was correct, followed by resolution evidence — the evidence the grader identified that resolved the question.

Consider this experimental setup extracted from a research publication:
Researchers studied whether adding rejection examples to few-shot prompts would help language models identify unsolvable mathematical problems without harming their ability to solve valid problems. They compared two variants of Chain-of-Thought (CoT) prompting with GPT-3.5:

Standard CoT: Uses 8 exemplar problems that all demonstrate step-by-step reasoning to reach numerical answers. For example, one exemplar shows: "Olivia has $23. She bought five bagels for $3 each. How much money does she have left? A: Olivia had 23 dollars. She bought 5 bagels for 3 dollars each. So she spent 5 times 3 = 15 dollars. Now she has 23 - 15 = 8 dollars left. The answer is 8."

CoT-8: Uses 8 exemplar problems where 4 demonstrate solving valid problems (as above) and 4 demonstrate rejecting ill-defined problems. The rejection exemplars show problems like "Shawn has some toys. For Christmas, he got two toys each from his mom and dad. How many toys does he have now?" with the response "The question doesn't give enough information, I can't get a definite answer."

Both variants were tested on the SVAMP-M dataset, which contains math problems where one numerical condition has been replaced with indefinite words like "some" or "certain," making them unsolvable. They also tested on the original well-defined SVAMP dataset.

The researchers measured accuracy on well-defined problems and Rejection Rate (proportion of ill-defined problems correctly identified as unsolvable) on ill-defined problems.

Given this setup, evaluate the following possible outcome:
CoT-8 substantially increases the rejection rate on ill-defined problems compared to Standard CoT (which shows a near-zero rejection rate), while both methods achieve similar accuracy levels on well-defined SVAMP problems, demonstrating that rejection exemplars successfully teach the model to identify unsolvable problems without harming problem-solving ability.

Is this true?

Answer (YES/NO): NO